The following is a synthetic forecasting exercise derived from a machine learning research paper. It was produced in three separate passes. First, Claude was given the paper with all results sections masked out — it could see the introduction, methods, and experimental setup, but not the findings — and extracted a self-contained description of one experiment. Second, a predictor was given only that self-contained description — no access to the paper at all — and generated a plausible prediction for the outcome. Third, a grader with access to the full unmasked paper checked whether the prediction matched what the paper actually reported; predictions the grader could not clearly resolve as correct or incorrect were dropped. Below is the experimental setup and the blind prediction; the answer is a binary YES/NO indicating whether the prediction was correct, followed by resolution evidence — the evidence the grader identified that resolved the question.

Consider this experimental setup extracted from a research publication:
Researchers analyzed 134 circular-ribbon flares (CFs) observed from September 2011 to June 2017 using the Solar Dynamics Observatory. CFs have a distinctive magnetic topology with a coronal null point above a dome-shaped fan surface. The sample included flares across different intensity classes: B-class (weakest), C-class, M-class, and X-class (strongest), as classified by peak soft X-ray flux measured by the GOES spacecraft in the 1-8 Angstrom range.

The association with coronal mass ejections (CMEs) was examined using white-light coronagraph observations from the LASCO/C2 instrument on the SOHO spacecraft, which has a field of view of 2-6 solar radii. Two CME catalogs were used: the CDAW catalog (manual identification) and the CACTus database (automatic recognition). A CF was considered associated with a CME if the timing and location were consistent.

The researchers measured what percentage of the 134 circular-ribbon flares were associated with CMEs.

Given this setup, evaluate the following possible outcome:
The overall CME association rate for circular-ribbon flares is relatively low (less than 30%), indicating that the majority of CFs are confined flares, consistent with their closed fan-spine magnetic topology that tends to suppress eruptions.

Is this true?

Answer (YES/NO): YES